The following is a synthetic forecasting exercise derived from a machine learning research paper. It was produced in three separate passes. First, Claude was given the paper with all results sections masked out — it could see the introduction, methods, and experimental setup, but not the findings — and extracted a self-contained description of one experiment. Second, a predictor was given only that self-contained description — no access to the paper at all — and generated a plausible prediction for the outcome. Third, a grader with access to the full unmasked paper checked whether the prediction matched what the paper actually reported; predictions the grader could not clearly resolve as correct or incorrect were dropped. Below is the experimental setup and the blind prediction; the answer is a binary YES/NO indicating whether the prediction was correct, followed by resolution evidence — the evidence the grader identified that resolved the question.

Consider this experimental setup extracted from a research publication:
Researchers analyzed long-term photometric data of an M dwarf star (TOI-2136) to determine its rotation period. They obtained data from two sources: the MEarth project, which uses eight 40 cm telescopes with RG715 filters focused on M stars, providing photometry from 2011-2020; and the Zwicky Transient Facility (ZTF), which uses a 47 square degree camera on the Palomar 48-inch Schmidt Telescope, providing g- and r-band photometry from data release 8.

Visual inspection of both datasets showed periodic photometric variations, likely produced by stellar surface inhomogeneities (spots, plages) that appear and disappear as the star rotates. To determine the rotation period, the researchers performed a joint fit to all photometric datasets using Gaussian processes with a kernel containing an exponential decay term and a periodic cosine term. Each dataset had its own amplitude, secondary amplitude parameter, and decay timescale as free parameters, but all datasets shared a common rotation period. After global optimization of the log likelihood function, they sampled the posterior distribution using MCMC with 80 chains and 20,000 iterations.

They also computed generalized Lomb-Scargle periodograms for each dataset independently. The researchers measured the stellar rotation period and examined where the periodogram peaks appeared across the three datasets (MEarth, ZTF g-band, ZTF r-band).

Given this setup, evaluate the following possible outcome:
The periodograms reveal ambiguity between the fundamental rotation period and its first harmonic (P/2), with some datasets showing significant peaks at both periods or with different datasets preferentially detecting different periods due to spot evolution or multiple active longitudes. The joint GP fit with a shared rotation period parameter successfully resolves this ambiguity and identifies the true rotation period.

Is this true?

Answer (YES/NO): NO